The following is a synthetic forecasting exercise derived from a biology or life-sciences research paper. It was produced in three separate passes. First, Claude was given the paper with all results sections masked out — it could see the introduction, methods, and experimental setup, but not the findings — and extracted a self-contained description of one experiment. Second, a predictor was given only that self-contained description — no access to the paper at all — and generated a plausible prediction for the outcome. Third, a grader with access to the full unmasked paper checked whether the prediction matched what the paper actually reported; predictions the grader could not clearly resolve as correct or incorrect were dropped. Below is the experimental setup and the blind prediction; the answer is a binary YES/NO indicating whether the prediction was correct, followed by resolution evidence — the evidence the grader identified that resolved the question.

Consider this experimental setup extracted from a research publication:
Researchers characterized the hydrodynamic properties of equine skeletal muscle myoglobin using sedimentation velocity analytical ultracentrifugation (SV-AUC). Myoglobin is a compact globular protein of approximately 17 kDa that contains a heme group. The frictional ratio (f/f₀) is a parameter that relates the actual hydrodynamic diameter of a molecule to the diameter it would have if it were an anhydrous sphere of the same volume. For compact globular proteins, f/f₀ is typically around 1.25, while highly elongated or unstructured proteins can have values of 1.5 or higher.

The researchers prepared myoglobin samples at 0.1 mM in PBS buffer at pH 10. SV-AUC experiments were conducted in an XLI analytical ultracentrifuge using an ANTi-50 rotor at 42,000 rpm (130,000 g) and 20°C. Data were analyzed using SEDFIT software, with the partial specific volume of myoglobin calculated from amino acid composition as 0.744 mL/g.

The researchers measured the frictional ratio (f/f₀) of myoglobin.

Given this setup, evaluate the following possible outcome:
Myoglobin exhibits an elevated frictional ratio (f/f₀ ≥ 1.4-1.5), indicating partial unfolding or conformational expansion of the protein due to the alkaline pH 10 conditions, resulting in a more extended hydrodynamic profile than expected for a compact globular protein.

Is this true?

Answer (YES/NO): NO